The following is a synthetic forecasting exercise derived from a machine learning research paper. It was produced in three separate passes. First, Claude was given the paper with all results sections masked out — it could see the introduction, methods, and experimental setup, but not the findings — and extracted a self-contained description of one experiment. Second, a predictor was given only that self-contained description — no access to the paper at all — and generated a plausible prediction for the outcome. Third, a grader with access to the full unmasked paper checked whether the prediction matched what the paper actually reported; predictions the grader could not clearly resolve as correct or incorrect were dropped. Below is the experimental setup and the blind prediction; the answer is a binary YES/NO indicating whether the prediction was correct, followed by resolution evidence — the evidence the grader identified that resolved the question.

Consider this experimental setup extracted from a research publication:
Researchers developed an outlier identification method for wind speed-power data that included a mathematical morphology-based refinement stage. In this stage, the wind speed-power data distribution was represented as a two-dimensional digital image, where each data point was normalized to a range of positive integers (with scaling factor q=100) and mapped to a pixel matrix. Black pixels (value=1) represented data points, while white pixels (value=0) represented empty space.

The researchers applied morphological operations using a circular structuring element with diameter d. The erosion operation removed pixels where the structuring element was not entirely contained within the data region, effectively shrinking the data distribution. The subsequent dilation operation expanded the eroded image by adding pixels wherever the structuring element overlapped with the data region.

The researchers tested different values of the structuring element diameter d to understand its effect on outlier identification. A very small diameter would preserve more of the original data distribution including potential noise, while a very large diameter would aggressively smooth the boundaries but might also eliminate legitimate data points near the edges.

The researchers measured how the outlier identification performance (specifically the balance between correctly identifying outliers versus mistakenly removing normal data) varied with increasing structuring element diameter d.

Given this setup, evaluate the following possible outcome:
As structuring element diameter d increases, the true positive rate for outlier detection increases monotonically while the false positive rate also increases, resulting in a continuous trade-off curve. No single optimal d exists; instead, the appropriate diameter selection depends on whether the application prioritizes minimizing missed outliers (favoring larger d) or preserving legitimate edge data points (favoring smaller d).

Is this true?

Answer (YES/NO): NO